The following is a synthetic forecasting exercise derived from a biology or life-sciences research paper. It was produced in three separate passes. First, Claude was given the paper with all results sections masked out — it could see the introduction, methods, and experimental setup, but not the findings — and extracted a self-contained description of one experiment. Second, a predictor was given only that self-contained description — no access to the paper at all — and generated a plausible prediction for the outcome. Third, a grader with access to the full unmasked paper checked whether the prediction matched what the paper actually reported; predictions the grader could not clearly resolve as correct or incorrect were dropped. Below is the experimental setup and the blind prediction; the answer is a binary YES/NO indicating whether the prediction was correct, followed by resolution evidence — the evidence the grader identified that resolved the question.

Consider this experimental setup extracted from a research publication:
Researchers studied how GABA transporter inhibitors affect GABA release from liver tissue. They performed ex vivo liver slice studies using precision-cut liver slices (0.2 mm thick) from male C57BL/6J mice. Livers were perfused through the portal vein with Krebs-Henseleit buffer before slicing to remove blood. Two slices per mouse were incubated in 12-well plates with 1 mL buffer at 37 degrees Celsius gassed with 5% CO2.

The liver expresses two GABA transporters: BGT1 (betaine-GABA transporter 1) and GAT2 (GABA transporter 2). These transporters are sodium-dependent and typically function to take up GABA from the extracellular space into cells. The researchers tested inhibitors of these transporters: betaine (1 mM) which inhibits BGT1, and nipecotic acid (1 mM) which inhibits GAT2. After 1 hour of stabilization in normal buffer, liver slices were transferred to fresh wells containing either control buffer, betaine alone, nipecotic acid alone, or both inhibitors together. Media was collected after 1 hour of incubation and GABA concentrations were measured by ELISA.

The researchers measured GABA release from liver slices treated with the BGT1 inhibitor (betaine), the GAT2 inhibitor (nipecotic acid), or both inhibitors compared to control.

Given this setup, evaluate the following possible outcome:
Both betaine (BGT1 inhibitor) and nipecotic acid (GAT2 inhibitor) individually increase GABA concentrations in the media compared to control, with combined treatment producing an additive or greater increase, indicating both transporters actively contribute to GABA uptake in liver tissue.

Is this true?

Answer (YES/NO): NO